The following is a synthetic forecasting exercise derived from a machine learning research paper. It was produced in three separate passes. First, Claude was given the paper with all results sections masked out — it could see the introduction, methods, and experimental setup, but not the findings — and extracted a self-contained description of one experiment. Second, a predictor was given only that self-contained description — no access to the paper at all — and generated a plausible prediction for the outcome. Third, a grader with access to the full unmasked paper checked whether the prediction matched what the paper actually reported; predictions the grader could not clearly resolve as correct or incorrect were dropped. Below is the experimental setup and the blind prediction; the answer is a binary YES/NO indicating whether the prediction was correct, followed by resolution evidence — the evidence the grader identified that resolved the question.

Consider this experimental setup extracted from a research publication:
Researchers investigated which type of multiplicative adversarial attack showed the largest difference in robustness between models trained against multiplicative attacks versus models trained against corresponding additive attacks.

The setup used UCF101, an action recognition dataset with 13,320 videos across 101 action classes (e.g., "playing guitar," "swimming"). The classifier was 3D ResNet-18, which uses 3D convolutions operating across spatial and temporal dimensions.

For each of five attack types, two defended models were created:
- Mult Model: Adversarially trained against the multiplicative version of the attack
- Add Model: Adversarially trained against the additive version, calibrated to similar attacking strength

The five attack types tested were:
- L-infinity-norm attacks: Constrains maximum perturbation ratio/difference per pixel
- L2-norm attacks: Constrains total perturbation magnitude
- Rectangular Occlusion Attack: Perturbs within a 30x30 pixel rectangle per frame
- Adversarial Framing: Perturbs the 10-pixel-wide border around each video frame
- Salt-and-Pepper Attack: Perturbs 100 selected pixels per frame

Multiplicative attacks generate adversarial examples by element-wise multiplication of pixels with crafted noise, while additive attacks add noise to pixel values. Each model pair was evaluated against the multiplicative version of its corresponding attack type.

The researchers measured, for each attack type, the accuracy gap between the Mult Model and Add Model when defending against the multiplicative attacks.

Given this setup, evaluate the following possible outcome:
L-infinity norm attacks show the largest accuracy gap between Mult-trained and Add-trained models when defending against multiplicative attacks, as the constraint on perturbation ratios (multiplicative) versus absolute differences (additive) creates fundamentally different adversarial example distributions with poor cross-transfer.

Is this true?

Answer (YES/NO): NO